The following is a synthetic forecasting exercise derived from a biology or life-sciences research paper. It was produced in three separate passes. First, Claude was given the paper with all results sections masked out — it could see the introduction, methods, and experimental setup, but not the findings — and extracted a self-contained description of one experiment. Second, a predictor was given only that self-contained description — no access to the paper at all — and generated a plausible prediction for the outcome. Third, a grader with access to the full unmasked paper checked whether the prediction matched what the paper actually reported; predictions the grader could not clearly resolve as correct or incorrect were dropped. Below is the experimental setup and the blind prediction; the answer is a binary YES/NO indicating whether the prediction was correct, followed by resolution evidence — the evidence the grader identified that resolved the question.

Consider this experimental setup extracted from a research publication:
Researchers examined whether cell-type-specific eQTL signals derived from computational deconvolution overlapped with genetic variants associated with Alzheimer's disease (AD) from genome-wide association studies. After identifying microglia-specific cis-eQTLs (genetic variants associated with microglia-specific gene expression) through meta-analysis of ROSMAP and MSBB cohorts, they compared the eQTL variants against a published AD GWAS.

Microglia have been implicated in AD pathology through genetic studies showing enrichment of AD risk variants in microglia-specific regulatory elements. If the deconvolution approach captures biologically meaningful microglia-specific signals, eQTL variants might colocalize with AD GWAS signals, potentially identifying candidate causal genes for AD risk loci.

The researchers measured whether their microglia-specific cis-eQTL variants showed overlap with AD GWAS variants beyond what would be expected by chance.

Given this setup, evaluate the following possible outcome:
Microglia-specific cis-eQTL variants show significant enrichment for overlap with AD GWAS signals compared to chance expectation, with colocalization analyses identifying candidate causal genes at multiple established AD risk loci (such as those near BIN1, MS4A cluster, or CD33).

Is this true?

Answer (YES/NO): NO